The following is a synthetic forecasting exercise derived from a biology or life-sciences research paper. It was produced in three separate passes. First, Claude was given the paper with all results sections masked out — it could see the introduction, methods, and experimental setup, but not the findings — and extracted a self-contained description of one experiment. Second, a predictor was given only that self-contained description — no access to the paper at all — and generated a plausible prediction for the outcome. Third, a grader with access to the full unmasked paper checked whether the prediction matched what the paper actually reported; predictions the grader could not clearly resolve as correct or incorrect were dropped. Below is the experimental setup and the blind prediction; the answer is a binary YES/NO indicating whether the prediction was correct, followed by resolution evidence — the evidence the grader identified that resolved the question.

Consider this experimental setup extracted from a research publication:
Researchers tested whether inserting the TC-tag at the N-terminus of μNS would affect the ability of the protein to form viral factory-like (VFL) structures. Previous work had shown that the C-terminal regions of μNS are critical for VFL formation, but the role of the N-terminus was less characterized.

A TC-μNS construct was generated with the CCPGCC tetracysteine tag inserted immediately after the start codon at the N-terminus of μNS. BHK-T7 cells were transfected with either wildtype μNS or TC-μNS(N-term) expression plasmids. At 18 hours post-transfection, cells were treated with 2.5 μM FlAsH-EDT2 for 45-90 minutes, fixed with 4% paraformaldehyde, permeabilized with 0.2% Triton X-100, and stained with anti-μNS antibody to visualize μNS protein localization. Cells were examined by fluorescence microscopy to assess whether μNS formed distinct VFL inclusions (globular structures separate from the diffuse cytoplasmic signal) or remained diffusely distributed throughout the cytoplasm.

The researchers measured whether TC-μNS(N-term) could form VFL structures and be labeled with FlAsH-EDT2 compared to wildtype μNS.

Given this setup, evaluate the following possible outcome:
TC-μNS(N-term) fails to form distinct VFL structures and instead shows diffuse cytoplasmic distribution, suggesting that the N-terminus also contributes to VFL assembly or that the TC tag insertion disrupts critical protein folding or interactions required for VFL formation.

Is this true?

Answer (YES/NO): NO